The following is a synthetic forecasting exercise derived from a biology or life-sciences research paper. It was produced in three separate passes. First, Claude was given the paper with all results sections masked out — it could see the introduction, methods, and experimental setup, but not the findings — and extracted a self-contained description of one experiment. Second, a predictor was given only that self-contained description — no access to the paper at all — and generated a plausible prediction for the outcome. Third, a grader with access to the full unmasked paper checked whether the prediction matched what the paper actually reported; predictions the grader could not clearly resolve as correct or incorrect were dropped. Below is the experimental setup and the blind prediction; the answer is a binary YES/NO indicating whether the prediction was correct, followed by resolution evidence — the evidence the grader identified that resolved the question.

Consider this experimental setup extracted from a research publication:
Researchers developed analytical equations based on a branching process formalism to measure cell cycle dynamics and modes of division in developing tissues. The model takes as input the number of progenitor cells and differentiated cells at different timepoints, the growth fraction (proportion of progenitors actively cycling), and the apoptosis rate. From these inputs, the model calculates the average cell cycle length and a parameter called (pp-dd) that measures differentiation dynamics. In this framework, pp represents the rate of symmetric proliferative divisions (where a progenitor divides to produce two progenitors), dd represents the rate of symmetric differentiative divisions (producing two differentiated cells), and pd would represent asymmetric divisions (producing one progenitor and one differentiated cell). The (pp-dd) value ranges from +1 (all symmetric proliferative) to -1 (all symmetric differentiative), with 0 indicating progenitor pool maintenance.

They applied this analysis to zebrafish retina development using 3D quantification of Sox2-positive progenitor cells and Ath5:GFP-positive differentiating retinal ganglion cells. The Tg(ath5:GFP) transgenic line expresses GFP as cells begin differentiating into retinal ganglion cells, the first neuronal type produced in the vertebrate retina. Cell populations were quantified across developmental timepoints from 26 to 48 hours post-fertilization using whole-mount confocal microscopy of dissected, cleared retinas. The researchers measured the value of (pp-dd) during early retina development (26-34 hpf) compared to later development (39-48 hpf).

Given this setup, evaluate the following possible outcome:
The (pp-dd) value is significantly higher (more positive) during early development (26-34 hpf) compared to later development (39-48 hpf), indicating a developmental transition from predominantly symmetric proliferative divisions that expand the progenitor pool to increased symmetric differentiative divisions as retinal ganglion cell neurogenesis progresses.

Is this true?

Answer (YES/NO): YES